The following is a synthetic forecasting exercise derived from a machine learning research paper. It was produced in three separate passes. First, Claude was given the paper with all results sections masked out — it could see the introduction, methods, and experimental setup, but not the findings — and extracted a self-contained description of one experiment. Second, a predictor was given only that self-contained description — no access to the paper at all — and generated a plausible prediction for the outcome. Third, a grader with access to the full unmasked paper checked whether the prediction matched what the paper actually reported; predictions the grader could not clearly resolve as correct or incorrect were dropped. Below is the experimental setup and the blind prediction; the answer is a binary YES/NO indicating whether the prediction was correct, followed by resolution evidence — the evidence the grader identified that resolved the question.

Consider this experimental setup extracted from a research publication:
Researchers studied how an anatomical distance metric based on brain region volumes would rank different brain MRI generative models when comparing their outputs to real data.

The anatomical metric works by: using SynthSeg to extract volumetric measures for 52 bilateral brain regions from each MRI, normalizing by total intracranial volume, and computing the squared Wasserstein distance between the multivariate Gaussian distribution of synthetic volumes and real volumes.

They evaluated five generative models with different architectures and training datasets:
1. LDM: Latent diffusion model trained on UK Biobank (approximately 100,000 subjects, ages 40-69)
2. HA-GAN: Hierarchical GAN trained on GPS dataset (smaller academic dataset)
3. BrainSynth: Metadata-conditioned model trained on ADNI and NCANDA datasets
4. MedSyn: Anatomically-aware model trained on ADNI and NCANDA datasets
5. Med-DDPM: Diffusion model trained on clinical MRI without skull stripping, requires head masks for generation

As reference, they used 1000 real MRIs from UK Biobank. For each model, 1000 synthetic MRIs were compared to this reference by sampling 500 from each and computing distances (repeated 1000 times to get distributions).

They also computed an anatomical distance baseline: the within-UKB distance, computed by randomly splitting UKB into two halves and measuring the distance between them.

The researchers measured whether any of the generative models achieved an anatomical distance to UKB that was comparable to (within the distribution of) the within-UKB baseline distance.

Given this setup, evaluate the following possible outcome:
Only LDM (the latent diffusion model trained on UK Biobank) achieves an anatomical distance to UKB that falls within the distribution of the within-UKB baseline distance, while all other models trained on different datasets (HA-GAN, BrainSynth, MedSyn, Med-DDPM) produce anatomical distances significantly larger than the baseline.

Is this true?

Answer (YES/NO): NO